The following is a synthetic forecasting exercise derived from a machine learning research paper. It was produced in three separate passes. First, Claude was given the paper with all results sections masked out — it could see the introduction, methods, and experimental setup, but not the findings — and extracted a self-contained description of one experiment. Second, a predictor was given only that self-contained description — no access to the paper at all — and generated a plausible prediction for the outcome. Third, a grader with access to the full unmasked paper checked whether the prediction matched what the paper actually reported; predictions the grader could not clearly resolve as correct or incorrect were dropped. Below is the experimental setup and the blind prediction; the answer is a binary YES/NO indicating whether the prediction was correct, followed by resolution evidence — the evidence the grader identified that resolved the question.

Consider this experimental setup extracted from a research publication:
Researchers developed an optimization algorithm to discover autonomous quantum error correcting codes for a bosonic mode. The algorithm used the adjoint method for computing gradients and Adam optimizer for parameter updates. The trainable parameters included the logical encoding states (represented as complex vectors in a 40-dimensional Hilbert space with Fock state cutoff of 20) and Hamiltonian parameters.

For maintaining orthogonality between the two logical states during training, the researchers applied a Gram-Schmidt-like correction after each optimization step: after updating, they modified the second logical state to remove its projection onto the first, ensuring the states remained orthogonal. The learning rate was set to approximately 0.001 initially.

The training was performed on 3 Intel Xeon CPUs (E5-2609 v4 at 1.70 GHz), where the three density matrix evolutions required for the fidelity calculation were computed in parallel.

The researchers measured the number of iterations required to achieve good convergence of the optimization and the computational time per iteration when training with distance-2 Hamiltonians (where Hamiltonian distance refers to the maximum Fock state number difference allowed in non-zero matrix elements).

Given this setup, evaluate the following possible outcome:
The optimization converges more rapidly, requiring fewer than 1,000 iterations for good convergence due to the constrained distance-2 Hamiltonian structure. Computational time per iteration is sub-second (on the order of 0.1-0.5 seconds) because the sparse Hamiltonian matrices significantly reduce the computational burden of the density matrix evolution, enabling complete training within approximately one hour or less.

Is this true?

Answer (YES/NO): NO